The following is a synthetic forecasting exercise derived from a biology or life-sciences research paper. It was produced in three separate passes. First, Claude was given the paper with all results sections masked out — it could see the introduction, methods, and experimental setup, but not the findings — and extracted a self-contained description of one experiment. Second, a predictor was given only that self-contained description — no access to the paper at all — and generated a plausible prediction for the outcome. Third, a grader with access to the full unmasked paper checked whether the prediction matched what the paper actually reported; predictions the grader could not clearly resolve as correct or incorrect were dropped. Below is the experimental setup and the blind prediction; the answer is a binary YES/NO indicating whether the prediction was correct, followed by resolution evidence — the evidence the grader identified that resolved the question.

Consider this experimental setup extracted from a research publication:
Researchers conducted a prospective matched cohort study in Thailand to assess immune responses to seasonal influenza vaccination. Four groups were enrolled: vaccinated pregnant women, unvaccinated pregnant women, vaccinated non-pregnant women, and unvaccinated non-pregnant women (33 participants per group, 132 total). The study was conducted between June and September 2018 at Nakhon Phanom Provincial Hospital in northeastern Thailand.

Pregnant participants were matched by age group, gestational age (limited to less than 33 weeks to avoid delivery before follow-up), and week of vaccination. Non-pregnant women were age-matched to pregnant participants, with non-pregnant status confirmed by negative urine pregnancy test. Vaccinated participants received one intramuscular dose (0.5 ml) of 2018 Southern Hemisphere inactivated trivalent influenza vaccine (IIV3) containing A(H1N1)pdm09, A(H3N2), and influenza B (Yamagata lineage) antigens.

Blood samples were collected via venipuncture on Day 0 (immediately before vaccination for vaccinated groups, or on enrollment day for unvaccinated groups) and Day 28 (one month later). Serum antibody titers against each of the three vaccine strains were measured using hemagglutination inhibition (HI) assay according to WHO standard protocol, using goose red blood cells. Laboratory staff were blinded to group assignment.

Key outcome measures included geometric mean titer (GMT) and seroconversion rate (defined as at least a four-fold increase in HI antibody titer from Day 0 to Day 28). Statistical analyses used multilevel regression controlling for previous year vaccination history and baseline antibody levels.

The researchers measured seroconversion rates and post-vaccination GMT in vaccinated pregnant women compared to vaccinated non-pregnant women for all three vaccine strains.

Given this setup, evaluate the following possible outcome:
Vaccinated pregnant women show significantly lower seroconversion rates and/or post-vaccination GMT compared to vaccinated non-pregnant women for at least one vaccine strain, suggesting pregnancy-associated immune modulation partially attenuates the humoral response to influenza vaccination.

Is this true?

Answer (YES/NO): NO